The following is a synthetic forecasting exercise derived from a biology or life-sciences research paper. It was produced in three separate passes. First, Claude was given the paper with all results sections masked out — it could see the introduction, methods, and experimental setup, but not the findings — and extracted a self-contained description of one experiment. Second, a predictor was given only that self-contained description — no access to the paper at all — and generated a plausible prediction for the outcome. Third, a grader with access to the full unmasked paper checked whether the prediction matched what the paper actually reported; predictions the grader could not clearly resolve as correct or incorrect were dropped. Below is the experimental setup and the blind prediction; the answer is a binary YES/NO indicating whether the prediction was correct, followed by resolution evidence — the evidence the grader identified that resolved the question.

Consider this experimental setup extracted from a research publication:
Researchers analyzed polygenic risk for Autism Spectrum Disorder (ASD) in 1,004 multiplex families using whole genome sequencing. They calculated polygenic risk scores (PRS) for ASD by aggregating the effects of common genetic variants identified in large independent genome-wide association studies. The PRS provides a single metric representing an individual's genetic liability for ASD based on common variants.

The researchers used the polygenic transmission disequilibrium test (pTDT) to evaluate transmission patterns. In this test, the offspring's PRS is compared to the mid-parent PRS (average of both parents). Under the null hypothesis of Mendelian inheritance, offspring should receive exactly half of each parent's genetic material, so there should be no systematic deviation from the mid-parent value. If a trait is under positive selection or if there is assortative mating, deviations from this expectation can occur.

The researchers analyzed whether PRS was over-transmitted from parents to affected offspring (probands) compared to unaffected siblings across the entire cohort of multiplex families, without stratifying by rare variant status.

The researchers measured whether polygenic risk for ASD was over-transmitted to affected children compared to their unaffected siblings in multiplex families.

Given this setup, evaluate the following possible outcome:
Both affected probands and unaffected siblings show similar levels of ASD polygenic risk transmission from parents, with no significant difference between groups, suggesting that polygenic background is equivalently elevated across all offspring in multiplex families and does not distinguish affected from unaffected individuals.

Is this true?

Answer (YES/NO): NO